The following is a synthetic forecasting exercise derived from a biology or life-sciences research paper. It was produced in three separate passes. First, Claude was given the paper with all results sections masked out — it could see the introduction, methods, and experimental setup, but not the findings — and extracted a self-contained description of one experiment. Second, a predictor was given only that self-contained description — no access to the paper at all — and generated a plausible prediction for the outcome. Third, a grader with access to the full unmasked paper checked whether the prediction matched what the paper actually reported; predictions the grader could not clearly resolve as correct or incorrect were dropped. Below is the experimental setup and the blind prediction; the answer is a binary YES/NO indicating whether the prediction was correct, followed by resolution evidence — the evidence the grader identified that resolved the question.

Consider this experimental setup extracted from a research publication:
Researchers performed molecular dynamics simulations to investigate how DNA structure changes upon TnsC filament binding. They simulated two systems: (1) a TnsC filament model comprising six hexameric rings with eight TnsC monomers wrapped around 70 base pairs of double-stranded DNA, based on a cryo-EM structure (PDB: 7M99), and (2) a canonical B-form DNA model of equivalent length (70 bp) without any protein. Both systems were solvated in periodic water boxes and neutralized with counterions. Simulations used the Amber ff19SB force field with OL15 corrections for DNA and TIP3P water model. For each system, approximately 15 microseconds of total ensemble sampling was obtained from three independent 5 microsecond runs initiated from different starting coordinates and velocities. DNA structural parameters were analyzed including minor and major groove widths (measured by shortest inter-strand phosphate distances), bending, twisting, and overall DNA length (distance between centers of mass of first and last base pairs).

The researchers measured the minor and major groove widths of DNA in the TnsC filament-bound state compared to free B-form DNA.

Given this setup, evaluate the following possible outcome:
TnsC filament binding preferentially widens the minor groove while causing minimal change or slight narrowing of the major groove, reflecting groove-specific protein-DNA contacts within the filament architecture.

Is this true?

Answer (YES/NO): YES